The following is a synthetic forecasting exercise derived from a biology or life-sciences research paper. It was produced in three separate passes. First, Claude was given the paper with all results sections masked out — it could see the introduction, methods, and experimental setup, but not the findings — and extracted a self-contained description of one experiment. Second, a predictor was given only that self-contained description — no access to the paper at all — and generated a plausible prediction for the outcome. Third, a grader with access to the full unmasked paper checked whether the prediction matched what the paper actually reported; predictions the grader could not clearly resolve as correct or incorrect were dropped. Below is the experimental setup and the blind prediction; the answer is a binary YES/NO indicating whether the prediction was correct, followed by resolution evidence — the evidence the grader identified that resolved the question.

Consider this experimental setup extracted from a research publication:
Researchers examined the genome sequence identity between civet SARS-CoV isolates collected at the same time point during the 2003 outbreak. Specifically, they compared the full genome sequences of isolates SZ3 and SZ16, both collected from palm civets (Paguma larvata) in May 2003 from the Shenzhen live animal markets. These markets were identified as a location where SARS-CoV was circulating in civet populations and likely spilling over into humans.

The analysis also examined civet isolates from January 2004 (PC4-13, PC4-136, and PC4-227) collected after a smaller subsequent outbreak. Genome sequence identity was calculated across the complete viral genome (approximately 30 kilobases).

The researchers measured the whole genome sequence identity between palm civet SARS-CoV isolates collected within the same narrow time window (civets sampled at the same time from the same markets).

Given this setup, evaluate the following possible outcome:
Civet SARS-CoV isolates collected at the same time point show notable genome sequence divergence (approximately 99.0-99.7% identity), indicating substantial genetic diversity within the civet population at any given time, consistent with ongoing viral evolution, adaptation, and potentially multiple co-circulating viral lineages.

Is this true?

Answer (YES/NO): NO